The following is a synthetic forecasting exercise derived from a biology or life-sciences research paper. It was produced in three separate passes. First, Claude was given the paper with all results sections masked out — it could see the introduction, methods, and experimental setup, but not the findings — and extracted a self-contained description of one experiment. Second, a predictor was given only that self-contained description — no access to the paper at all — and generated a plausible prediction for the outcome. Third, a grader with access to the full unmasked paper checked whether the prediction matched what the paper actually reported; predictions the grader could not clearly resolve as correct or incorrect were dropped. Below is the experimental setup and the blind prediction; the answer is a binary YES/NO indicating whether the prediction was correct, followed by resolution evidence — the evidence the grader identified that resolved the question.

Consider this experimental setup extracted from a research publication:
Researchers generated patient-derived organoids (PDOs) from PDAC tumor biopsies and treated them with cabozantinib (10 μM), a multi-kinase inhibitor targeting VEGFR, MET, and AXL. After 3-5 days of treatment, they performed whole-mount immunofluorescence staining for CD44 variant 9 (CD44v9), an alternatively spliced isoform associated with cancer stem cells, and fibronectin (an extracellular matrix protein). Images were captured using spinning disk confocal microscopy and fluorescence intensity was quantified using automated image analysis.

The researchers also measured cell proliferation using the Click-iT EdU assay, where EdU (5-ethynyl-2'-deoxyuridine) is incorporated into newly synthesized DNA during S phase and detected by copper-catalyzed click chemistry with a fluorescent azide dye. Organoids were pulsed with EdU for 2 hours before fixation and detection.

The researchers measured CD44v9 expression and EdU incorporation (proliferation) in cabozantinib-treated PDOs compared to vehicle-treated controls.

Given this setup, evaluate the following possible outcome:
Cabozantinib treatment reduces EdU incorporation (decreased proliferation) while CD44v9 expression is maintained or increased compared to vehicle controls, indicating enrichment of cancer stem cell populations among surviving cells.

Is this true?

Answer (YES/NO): NO